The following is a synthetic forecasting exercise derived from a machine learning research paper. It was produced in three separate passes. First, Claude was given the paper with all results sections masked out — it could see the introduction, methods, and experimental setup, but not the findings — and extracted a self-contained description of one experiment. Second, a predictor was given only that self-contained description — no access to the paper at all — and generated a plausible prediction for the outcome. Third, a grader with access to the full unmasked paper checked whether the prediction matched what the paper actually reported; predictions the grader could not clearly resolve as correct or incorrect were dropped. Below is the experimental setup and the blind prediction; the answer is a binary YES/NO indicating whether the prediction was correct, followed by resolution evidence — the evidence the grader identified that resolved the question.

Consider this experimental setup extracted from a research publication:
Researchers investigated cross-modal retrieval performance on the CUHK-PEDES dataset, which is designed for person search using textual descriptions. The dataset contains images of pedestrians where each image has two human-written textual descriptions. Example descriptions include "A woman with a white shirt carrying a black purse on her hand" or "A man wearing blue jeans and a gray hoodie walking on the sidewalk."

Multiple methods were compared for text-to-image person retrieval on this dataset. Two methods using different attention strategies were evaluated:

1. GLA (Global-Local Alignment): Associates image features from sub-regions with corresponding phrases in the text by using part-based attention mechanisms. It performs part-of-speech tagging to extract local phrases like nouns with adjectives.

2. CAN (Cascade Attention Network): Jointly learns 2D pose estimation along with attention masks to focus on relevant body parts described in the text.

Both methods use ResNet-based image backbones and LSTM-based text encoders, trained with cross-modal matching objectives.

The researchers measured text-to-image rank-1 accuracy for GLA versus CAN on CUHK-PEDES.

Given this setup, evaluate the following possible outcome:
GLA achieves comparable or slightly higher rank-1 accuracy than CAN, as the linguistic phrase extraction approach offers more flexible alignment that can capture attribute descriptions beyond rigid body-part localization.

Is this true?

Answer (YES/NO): NO